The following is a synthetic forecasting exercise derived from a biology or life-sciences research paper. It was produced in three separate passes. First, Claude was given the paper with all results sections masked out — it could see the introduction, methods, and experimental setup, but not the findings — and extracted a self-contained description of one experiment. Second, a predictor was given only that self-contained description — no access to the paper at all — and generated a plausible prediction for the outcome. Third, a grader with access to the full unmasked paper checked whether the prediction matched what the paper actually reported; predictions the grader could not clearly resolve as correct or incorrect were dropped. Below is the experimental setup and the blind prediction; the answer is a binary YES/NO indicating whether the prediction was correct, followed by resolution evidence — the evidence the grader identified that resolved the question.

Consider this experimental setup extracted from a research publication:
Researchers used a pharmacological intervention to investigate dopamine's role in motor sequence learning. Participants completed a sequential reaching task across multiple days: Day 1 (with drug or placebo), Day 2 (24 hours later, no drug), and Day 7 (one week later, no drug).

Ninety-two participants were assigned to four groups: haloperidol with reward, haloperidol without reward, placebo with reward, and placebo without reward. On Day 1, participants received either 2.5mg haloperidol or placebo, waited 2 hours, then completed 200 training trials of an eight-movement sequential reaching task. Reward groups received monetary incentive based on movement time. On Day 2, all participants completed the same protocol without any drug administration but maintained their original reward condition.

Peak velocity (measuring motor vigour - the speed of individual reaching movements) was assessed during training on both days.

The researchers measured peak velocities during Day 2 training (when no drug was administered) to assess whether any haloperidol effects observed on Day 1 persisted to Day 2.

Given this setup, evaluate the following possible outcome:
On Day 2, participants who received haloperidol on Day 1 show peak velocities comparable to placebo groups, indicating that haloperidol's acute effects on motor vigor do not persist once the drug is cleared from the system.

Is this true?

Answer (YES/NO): YES